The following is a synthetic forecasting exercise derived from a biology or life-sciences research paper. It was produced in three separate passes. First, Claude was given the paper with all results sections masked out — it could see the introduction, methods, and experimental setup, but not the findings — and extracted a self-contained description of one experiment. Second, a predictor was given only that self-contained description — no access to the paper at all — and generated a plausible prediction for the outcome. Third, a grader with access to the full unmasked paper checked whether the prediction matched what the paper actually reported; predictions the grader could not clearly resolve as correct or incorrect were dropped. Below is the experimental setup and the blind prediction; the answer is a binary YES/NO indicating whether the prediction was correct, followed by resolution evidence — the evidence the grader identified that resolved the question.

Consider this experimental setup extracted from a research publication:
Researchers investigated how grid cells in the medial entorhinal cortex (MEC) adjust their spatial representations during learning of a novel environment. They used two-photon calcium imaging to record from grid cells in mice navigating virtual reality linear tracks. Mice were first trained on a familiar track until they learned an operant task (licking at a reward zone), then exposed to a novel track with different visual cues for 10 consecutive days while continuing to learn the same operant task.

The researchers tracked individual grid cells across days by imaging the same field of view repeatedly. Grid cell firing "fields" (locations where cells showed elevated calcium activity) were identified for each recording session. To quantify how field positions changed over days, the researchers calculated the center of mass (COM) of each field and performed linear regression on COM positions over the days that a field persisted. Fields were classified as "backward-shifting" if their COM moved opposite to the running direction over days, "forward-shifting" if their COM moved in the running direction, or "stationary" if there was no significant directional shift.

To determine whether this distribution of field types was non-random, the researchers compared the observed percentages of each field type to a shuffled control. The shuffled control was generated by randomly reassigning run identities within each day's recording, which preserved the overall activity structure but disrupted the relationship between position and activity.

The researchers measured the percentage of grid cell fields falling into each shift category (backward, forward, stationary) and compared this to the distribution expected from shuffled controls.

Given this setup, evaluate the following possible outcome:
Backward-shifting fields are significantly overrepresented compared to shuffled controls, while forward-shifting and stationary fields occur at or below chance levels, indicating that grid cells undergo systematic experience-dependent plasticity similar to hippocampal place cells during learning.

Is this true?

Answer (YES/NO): YES